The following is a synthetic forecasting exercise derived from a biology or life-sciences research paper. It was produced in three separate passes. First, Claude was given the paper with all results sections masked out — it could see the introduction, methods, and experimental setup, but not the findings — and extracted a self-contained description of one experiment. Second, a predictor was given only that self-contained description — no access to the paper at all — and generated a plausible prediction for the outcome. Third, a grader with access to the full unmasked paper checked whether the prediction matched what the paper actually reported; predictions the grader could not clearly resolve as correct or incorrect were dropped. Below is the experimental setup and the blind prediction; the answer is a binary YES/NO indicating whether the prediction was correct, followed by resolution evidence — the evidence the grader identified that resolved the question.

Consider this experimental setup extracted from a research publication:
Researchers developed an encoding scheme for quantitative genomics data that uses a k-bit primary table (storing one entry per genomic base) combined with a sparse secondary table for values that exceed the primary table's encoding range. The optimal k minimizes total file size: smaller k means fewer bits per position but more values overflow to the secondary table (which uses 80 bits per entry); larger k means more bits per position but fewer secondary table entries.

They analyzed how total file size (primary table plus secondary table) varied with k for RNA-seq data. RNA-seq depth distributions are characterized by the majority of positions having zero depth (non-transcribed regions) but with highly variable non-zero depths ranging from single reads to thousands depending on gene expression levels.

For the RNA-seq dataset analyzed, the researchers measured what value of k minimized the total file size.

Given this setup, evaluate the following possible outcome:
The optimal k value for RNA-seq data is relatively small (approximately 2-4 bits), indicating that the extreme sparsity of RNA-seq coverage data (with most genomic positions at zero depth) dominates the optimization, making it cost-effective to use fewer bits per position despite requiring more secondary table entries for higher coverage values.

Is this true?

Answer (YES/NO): NO